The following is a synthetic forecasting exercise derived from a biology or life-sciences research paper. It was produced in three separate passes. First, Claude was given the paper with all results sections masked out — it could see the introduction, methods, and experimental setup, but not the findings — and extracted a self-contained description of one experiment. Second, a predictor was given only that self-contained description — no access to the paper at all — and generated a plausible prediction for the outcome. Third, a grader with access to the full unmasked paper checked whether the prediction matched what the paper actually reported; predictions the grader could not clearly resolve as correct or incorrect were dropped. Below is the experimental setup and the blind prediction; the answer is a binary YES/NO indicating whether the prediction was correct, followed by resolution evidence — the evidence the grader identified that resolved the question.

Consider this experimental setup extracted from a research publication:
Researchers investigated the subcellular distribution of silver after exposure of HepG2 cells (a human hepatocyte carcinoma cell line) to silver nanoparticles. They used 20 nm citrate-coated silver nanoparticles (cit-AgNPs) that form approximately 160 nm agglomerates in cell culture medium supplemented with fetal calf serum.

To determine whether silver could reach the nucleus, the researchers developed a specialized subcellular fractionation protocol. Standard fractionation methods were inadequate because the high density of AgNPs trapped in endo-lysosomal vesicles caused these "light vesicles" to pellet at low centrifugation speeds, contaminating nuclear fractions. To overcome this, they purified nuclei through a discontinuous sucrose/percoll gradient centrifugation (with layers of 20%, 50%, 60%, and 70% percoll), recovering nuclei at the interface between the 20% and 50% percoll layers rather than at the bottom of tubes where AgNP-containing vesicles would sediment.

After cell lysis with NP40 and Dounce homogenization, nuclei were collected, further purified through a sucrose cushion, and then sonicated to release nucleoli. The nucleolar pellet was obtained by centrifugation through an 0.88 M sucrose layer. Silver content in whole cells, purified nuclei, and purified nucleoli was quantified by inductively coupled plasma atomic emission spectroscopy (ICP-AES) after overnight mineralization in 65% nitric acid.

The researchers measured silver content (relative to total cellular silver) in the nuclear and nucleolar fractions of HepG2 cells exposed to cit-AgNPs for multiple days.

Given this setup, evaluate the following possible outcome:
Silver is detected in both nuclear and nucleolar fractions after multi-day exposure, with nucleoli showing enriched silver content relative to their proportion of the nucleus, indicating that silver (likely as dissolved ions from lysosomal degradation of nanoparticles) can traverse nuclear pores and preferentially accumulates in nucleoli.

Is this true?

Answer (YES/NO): YES